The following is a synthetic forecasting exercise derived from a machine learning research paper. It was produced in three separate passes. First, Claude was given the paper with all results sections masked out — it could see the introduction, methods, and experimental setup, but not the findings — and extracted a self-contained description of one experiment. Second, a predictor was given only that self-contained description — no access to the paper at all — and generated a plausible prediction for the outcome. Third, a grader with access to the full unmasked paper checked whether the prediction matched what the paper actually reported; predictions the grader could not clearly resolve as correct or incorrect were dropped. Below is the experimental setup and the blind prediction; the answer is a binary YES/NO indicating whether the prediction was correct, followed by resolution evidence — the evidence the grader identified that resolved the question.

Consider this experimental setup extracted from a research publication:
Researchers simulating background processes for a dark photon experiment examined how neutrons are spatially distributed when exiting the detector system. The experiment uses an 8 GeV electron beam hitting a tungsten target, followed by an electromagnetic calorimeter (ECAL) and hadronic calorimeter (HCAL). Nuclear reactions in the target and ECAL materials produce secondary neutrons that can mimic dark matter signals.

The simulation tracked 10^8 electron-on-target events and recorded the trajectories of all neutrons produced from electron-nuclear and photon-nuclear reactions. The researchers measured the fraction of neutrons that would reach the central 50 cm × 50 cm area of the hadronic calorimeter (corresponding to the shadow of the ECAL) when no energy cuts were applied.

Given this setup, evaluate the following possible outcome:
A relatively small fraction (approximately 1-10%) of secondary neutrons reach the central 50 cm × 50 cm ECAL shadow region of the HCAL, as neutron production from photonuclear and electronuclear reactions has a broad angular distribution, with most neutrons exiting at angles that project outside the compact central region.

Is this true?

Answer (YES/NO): YES